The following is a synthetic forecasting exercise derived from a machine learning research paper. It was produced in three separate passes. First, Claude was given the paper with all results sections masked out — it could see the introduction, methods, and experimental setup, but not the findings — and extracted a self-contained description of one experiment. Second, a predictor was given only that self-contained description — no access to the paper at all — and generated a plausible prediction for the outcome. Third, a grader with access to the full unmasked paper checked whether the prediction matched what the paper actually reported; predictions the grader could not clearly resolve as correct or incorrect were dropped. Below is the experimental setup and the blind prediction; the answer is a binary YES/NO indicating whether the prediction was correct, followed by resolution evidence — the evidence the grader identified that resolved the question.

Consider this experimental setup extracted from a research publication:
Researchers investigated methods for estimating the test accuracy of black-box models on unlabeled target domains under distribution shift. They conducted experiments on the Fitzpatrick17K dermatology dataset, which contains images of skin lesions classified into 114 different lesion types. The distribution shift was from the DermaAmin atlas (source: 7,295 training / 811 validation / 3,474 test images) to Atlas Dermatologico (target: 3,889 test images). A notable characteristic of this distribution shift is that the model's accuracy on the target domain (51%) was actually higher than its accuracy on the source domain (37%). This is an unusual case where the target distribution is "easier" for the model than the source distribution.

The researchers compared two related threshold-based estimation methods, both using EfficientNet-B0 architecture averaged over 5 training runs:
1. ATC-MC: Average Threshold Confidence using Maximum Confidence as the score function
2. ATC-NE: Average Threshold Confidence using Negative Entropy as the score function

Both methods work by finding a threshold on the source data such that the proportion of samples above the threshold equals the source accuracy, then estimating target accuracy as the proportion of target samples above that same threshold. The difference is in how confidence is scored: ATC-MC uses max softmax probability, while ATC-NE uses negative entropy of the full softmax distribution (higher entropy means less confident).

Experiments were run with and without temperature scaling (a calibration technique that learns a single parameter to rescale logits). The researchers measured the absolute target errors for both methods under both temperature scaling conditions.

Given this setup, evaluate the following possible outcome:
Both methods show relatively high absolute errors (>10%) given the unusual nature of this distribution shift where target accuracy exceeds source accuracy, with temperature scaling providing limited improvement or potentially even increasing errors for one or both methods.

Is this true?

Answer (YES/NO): NO